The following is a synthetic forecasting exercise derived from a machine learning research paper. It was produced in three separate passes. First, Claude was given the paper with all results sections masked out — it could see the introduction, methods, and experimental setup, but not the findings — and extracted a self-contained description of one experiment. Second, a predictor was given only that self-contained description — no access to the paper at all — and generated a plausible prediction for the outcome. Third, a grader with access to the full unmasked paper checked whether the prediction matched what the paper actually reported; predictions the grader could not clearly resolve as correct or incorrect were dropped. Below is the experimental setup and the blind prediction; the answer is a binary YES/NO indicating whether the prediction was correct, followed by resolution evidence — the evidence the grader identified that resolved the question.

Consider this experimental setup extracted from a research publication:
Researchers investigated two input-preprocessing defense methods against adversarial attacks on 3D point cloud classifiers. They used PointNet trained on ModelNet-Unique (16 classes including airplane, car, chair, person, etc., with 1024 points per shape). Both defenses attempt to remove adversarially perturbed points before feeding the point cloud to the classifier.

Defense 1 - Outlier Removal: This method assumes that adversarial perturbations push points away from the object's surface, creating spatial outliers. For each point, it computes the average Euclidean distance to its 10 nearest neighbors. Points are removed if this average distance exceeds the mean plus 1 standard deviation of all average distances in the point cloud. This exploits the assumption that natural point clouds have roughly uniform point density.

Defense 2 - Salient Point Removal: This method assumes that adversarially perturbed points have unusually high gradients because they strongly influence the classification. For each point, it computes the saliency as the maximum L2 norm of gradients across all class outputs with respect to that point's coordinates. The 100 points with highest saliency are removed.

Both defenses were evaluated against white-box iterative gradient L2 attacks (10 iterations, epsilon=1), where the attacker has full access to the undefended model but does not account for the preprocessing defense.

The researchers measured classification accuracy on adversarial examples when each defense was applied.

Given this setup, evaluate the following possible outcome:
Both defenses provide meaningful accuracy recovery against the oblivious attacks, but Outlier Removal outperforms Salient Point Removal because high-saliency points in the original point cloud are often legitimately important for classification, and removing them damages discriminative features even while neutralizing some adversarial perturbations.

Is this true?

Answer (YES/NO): NO